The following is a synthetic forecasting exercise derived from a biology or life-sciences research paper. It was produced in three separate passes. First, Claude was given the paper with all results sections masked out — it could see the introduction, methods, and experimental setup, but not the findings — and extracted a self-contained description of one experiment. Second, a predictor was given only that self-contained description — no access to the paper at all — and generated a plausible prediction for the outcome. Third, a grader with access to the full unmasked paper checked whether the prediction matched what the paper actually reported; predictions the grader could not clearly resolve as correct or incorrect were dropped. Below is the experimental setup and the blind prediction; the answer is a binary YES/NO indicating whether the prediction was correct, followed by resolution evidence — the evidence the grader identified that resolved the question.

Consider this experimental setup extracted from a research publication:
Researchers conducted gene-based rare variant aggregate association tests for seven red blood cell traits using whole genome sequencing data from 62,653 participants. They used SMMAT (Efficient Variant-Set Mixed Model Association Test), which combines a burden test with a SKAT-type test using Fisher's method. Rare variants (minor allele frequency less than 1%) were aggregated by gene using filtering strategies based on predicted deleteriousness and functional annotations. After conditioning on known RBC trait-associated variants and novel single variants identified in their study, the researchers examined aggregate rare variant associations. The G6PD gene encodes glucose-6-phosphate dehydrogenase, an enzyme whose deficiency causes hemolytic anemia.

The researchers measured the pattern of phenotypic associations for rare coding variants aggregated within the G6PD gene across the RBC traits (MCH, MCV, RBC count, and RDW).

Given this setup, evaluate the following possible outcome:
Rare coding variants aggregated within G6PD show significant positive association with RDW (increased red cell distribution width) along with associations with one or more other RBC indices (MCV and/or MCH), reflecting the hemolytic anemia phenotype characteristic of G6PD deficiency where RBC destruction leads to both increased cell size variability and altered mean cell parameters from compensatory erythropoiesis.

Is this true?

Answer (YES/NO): NO